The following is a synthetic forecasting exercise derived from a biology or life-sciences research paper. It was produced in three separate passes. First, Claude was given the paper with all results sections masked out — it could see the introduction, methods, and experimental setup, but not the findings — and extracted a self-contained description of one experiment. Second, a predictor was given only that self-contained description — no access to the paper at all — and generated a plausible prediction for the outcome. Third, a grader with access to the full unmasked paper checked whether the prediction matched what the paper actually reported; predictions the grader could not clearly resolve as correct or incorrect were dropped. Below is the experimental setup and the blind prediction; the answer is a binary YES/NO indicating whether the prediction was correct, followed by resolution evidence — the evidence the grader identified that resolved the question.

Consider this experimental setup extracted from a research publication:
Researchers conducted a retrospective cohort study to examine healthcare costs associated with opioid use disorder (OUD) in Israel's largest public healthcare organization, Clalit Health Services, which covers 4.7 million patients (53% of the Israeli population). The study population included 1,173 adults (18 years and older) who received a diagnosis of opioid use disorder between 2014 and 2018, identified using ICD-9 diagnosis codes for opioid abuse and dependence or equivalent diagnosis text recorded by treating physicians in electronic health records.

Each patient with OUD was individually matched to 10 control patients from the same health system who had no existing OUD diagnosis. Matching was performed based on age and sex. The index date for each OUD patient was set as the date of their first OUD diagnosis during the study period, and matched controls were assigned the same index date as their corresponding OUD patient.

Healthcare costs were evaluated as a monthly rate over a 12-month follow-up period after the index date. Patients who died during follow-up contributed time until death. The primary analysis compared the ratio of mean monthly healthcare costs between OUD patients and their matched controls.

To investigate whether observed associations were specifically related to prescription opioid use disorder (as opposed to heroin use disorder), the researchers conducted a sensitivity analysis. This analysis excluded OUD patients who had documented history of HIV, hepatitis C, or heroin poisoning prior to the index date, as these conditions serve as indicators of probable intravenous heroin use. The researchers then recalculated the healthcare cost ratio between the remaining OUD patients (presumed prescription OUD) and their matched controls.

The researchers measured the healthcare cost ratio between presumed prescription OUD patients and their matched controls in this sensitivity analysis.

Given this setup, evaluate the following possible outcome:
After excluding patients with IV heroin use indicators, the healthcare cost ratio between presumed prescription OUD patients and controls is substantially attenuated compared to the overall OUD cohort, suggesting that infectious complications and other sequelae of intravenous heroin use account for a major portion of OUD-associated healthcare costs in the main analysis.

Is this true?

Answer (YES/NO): NO